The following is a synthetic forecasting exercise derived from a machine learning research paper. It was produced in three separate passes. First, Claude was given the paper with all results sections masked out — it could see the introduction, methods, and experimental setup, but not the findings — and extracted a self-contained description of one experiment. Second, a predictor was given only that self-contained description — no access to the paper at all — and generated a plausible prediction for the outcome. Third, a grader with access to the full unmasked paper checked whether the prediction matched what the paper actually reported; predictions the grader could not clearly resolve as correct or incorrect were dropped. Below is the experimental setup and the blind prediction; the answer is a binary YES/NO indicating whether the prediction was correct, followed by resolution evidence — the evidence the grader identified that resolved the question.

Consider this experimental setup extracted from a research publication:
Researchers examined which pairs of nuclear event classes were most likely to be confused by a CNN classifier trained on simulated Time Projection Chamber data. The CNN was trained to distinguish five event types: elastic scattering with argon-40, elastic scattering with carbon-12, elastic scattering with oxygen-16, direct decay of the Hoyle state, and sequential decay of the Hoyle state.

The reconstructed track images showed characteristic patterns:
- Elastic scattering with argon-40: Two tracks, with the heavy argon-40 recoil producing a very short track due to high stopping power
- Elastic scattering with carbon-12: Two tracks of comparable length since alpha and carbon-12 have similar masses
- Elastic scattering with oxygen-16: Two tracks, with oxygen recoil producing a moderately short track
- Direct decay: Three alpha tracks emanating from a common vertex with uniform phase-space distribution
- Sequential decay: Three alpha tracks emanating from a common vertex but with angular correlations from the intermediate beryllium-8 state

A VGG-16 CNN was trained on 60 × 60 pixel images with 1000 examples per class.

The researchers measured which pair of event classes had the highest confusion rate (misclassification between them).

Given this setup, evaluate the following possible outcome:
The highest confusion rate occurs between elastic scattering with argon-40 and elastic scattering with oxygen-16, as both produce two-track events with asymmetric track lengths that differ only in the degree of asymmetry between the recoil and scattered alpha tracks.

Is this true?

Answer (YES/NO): NO